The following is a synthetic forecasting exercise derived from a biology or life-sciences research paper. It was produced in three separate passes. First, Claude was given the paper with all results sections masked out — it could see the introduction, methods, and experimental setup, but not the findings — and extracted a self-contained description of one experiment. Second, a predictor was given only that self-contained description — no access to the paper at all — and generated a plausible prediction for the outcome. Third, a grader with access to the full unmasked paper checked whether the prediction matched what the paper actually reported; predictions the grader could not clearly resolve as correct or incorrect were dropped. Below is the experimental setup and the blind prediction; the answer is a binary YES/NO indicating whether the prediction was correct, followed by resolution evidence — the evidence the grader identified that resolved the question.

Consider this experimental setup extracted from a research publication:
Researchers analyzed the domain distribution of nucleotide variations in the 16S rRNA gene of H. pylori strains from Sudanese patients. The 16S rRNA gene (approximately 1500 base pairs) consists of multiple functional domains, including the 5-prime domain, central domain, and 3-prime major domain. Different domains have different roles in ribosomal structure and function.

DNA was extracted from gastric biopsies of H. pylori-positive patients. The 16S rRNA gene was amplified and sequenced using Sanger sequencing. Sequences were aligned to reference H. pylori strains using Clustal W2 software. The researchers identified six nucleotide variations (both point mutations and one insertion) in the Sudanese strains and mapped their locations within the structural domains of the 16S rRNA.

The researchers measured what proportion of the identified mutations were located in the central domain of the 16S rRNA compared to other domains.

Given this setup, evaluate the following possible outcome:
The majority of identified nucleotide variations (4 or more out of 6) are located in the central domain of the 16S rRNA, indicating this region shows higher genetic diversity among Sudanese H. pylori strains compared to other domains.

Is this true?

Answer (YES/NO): YES